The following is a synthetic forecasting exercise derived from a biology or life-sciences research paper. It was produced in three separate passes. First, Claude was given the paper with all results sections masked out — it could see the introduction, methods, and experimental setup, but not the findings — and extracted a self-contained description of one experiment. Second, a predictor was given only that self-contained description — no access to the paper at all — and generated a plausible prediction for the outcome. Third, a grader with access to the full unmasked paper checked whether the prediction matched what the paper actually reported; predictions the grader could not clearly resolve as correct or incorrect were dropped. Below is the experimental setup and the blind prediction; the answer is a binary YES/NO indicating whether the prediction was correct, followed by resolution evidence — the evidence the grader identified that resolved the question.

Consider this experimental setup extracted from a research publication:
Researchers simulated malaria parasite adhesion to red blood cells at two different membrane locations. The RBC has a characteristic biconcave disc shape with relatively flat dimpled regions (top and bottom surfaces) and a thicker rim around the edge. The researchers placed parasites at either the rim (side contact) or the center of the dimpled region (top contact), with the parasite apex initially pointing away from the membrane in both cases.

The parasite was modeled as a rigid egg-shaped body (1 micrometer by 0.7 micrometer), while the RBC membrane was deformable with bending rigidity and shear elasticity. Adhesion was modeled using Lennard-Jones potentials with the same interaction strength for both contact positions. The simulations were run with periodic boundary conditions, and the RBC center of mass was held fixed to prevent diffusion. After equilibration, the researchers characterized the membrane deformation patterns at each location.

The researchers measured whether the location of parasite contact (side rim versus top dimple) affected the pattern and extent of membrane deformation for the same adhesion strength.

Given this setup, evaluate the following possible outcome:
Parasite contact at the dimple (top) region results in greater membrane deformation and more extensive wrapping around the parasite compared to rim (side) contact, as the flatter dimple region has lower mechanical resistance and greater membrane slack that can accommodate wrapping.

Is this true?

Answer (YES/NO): NO